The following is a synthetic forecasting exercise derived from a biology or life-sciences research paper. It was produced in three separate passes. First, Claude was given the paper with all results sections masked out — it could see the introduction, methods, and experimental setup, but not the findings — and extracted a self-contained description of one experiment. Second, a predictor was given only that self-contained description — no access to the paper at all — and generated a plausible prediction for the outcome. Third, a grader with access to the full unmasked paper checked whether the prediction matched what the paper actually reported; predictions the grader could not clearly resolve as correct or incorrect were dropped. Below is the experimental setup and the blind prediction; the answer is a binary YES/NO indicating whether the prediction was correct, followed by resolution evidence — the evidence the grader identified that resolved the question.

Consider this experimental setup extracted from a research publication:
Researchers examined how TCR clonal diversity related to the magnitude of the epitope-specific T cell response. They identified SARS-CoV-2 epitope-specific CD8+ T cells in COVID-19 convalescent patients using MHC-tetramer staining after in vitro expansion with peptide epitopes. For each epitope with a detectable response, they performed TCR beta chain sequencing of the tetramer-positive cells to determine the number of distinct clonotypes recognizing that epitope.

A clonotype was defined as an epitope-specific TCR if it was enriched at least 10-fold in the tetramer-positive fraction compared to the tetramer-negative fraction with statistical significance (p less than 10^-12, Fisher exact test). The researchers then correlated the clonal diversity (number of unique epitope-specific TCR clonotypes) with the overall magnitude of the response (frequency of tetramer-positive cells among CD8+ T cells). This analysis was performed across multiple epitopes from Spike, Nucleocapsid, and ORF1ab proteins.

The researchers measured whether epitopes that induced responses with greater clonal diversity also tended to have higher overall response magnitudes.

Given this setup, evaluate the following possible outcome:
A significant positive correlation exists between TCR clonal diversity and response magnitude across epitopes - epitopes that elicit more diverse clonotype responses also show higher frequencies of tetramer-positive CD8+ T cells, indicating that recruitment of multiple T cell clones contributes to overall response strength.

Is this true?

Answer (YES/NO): YES